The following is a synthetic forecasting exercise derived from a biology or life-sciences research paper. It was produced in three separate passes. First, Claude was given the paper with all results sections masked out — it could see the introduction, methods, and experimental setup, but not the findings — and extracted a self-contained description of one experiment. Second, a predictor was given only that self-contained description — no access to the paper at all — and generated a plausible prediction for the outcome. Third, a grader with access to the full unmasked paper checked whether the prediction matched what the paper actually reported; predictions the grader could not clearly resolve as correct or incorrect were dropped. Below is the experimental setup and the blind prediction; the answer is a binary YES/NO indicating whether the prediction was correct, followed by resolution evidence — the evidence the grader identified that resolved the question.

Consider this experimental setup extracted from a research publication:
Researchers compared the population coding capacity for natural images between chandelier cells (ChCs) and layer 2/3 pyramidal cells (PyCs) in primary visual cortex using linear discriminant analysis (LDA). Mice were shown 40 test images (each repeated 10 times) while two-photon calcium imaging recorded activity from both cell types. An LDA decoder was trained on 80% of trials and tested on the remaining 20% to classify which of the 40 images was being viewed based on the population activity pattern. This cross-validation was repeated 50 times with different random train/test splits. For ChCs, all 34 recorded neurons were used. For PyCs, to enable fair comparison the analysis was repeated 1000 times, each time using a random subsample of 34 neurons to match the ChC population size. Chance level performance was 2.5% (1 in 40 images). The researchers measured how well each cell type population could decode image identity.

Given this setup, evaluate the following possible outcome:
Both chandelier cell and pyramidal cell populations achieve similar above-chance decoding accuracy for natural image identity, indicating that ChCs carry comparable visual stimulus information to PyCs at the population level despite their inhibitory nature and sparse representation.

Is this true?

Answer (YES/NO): NO